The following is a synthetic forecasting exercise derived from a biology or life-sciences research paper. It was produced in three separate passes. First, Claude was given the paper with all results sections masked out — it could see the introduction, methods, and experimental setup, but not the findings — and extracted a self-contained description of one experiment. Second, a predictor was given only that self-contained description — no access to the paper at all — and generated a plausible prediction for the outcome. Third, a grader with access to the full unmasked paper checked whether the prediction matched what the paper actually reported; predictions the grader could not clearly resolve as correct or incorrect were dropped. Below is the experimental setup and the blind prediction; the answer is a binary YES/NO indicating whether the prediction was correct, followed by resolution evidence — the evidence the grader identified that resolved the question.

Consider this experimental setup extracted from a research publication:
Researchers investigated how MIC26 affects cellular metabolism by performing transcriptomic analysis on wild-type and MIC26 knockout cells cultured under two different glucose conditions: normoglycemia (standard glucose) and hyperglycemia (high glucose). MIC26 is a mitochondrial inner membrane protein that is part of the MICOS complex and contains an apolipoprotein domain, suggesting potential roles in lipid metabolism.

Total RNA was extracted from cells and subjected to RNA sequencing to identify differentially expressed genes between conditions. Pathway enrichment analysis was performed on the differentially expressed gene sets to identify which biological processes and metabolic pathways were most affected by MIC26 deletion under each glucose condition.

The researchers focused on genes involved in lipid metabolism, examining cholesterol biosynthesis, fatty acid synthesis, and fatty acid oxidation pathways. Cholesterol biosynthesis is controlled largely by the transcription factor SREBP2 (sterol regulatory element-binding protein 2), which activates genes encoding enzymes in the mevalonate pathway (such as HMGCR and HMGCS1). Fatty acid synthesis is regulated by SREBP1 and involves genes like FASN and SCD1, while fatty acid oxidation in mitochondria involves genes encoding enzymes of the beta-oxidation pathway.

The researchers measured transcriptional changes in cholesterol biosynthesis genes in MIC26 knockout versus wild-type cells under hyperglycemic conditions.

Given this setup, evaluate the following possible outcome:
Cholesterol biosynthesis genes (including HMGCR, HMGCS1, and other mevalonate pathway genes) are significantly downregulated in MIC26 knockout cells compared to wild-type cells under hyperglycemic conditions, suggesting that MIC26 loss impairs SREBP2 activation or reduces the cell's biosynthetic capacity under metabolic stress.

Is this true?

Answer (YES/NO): YES